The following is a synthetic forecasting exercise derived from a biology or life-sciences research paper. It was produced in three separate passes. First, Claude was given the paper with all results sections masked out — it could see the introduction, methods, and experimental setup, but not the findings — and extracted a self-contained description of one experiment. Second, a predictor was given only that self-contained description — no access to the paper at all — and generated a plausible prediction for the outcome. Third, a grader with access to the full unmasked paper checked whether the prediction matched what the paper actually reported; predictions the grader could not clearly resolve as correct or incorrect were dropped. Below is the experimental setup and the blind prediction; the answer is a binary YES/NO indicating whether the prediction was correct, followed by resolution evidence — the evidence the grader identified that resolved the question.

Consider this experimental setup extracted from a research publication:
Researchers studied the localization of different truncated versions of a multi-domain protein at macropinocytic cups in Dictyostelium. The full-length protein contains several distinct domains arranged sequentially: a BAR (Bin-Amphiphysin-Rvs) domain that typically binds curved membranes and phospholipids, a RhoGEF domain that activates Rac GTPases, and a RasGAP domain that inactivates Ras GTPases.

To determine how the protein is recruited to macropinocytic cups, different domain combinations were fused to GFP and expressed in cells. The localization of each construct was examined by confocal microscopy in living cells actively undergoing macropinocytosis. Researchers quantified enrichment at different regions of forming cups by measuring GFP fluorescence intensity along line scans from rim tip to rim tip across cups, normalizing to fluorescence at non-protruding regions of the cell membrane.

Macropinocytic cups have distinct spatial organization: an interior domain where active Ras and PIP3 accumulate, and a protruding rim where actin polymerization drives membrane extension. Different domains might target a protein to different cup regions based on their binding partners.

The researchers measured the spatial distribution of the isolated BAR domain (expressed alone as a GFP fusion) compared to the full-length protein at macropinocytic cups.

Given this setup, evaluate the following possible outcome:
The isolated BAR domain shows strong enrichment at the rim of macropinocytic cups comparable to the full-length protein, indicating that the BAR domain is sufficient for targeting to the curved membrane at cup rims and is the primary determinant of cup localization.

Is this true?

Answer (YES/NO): NO